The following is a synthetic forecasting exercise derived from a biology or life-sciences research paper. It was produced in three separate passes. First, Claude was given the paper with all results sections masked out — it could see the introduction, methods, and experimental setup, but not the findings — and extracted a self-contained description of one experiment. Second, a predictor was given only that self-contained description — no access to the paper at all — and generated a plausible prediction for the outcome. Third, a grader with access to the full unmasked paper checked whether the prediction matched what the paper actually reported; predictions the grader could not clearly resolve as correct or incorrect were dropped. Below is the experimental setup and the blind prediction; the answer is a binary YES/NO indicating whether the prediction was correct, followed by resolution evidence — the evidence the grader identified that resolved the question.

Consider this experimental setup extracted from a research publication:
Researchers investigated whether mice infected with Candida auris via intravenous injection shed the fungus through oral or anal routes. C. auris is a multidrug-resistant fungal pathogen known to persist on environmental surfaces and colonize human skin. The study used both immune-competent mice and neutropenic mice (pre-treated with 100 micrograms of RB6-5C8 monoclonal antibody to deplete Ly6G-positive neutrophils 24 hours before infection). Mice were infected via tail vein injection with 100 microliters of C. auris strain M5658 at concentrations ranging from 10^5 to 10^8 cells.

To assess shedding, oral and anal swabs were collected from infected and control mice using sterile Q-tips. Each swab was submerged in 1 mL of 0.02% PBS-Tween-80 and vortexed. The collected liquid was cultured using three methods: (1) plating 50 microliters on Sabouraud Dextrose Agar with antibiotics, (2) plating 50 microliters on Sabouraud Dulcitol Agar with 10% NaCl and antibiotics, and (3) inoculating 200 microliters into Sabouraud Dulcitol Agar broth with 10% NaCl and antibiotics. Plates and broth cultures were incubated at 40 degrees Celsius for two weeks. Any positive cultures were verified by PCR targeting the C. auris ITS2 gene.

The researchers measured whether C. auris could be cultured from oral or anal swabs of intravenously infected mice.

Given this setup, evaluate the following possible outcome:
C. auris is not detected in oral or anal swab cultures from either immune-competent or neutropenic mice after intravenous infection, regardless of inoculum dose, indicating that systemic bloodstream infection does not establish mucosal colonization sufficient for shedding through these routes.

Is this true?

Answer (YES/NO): YES